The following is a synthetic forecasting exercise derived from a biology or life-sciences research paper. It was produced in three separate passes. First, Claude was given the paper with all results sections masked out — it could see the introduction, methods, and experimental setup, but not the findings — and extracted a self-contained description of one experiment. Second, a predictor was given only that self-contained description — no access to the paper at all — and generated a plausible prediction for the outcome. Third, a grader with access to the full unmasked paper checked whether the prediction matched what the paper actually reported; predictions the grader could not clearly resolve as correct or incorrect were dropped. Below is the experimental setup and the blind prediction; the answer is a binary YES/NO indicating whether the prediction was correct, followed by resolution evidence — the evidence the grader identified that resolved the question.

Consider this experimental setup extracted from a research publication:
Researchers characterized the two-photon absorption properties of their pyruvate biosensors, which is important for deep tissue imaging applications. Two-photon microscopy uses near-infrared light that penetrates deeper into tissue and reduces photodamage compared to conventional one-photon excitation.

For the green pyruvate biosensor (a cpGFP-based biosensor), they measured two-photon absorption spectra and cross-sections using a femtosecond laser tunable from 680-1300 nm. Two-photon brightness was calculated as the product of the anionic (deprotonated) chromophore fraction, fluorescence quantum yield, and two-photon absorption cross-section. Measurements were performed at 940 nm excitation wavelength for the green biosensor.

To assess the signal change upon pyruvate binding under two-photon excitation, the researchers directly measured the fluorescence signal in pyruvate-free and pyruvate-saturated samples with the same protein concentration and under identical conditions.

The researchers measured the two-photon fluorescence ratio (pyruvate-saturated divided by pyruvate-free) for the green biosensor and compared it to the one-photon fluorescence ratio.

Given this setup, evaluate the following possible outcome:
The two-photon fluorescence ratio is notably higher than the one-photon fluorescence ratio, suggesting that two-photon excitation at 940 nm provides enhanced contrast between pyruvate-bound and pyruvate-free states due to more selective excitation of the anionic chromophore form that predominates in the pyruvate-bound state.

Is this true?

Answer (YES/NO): YES